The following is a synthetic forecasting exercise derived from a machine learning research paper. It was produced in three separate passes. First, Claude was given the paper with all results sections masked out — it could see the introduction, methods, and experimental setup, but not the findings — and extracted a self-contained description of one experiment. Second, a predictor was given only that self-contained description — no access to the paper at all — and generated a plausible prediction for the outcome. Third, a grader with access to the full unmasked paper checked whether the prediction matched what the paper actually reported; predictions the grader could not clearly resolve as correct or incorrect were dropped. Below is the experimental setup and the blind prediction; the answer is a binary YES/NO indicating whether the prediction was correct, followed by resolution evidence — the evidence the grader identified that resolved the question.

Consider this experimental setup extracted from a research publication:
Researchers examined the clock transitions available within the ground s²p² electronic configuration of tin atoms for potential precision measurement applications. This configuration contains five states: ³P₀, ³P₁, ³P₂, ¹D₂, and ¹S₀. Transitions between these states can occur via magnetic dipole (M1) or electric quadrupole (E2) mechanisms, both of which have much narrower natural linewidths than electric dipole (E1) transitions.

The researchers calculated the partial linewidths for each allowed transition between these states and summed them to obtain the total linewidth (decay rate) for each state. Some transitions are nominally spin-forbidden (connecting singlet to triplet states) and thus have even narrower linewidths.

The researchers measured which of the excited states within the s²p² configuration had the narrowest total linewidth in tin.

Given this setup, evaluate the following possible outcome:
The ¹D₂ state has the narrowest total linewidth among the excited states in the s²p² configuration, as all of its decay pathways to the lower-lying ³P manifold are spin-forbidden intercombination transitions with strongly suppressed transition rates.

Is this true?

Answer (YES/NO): NO